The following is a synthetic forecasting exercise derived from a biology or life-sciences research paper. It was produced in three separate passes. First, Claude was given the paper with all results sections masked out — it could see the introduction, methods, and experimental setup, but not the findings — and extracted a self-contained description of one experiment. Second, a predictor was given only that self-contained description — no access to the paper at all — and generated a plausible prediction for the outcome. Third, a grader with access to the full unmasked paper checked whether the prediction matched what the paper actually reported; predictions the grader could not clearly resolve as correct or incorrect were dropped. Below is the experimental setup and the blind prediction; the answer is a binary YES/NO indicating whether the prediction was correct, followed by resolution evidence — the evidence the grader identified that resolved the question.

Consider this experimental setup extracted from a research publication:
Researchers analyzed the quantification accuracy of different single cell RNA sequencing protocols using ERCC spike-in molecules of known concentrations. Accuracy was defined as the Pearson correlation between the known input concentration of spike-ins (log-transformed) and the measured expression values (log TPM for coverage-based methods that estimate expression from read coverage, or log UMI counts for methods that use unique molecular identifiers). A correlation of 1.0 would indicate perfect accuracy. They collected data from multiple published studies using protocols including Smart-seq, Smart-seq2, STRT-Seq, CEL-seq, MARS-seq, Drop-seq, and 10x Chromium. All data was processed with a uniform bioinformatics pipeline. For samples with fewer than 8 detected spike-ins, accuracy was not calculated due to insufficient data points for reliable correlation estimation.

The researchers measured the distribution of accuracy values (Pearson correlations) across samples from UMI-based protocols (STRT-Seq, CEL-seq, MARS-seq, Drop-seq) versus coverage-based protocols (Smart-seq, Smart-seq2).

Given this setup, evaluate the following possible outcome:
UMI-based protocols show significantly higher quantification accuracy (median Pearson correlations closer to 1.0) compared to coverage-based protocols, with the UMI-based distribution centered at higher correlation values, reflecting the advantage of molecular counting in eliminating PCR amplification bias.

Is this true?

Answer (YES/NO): NO